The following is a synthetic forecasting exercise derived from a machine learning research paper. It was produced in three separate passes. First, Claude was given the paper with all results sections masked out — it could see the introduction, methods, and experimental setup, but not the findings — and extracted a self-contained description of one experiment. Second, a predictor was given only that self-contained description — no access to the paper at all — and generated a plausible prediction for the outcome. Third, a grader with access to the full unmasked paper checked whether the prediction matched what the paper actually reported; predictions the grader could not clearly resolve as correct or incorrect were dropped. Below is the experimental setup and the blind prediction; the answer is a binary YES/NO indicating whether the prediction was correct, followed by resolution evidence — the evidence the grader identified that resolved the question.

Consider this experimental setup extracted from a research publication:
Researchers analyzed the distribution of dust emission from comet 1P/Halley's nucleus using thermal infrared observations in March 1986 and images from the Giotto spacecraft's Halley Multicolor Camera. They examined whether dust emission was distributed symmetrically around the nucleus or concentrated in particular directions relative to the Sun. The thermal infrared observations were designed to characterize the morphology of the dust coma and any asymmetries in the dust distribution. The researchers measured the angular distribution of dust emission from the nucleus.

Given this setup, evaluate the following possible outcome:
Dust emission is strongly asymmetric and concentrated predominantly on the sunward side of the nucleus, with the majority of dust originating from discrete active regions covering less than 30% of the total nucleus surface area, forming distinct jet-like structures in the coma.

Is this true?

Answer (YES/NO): YES